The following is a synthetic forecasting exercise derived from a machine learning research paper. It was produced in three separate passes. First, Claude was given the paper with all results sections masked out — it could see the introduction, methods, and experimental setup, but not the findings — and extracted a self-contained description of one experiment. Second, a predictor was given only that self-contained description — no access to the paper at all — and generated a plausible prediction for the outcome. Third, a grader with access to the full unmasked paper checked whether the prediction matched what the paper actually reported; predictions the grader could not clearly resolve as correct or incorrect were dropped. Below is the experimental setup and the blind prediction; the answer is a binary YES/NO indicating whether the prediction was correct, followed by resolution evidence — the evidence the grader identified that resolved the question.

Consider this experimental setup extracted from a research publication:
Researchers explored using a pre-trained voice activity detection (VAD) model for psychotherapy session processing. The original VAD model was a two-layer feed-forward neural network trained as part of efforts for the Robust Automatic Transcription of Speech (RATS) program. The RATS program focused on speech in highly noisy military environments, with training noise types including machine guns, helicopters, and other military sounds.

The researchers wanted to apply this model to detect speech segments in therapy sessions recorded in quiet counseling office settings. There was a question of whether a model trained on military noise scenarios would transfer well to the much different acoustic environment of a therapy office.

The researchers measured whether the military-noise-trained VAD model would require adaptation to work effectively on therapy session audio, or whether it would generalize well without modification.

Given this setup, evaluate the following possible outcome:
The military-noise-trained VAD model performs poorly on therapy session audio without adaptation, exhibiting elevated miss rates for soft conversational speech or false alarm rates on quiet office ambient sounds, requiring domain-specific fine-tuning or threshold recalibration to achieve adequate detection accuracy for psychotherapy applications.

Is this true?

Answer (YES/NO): NO